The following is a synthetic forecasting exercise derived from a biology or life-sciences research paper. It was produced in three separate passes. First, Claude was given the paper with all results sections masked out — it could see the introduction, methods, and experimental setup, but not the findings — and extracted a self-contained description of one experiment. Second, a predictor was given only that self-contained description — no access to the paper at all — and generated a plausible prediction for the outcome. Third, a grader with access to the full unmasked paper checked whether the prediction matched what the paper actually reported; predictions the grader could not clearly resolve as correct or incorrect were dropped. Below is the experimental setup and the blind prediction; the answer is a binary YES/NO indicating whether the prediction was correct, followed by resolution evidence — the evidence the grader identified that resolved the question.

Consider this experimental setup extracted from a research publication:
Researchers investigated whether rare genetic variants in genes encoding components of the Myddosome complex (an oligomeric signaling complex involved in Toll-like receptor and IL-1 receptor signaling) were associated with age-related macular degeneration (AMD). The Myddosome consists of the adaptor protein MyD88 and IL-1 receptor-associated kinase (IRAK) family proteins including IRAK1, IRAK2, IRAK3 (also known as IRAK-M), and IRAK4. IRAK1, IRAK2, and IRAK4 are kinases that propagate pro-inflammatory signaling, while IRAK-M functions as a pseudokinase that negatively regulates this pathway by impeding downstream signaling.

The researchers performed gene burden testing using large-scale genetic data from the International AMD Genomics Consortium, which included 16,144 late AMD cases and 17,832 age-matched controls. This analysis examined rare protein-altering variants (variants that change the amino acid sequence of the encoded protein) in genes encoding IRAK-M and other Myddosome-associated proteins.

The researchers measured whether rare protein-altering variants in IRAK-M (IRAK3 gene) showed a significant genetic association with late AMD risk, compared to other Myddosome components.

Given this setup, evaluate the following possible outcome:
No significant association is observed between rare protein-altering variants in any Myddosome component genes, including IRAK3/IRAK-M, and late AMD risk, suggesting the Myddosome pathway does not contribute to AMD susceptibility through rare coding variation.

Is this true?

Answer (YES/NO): NO